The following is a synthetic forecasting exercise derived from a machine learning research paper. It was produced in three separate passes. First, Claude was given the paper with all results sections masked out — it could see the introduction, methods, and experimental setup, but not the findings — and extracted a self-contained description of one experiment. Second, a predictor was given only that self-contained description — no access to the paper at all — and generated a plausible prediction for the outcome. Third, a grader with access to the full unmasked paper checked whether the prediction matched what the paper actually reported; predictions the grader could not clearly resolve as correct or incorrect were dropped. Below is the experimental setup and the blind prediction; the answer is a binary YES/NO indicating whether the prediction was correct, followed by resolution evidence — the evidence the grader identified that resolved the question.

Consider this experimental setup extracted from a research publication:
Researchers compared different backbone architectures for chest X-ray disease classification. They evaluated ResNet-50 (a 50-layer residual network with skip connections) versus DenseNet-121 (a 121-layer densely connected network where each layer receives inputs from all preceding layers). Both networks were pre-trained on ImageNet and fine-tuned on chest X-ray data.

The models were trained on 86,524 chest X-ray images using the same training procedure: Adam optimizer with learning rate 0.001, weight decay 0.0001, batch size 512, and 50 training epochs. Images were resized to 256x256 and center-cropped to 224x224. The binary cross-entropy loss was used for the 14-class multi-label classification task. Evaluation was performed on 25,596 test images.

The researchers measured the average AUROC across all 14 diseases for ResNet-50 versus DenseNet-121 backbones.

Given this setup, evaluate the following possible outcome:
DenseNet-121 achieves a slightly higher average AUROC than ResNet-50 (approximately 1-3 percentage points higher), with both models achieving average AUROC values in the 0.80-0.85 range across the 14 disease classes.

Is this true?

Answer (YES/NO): NO